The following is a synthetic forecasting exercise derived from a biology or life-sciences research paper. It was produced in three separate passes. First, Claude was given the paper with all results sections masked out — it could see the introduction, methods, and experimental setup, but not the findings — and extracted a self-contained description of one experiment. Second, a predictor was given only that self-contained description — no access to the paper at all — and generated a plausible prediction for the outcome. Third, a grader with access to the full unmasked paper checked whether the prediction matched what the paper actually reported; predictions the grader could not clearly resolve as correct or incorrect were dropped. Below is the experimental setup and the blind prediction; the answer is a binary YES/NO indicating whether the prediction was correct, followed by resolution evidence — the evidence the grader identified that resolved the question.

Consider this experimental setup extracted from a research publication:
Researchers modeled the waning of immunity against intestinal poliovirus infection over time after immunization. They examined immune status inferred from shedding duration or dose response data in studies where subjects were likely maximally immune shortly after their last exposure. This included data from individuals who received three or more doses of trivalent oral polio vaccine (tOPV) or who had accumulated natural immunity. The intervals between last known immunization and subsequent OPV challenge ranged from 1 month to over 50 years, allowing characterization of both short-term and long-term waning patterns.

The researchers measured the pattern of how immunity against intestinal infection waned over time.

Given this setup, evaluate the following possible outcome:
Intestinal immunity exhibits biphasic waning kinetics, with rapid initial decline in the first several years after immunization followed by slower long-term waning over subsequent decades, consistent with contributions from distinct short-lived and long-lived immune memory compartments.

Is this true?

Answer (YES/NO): NO